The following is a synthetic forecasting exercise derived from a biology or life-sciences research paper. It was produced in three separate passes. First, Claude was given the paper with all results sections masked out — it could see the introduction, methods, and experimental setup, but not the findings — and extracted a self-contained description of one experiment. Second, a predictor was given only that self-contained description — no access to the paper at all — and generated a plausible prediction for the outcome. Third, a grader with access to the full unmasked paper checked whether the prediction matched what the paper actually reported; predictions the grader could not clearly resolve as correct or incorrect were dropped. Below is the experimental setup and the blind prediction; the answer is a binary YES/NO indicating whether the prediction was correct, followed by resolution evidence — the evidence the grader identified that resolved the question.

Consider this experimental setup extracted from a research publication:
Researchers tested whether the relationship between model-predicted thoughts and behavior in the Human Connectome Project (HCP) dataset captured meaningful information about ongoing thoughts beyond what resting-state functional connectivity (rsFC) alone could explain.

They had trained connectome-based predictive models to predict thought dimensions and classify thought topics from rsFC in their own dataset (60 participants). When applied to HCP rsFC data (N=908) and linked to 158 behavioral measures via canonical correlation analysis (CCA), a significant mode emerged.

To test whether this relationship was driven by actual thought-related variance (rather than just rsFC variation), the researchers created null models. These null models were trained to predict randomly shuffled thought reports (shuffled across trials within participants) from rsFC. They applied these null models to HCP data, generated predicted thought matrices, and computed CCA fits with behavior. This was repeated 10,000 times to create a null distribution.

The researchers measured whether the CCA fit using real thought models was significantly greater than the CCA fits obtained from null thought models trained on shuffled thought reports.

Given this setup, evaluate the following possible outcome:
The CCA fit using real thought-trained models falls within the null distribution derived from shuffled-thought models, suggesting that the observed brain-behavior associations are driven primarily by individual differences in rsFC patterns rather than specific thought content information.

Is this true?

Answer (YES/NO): NO